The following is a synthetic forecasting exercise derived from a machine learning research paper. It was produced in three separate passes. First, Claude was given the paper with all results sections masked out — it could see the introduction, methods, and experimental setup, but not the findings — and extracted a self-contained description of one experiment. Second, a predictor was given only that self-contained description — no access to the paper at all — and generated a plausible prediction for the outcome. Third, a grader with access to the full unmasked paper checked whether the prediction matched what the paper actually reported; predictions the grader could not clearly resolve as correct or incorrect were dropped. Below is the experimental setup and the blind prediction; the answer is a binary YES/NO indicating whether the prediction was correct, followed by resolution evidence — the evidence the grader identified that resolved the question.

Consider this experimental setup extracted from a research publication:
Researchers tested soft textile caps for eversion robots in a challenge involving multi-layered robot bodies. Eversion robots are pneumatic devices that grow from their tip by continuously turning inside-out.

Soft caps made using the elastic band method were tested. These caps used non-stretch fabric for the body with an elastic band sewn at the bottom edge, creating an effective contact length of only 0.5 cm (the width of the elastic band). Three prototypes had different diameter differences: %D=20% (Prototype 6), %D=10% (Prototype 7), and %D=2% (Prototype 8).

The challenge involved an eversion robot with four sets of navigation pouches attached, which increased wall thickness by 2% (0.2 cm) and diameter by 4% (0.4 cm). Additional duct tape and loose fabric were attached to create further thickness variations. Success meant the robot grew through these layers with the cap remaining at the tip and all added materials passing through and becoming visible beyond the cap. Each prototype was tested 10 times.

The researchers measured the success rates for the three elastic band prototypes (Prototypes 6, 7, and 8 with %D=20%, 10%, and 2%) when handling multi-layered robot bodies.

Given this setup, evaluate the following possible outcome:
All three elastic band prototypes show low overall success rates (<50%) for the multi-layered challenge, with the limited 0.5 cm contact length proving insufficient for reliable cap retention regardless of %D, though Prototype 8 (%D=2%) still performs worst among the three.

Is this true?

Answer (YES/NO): NO